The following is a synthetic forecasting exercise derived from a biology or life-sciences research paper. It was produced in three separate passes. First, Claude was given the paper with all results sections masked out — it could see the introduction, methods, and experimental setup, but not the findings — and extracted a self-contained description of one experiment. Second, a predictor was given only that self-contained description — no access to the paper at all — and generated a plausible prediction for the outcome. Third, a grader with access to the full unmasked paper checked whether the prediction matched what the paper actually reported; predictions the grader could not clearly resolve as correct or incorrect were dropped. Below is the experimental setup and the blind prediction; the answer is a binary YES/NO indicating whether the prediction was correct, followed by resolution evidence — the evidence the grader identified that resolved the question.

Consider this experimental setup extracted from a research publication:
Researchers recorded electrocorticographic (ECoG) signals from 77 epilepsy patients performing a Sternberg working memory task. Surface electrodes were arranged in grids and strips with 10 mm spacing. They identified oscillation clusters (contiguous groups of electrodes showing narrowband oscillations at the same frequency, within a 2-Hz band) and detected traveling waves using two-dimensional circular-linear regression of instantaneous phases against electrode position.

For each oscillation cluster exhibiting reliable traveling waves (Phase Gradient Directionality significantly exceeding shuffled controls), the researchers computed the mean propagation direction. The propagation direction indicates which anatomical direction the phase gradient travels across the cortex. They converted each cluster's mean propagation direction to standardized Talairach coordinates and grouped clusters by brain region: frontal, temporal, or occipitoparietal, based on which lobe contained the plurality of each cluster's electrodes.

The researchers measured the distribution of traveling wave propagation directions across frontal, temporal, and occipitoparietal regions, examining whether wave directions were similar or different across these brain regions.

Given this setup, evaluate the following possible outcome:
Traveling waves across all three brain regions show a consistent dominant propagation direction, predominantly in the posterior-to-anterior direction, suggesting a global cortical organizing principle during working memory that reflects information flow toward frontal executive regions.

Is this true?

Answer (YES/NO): NO